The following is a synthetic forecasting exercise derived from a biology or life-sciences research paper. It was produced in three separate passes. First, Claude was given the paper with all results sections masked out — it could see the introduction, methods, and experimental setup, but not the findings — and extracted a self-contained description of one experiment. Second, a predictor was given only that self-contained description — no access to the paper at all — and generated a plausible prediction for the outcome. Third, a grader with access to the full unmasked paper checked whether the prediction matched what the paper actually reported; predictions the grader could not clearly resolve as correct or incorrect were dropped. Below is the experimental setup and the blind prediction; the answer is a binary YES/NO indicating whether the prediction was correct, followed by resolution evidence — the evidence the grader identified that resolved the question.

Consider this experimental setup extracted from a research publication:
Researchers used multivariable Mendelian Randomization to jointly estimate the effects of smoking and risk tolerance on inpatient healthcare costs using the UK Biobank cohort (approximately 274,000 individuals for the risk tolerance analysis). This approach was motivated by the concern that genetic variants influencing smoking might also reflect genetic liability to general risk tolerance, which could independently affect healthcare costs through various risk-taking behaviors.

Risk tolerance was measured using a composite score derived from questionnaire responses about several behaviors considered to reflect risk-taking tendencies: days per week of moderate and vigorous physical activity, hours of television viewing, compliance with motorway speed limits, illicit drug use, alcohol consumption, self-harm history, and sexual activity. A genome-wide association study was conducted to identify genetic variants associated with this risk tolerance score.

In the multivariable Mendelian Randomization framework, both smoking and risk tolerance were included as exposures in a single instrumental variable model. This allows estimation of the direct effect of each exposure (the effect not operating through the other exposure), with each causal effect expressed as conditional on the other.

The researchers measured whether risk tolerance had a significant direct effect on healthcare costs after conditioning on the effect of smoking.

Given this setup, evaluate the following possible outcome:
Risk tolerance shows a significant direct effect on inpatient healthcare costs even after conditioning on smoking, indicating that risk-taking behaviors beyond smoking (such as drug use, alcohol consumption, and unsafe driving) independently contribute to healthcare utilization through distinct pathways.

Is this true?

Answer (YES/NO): NO